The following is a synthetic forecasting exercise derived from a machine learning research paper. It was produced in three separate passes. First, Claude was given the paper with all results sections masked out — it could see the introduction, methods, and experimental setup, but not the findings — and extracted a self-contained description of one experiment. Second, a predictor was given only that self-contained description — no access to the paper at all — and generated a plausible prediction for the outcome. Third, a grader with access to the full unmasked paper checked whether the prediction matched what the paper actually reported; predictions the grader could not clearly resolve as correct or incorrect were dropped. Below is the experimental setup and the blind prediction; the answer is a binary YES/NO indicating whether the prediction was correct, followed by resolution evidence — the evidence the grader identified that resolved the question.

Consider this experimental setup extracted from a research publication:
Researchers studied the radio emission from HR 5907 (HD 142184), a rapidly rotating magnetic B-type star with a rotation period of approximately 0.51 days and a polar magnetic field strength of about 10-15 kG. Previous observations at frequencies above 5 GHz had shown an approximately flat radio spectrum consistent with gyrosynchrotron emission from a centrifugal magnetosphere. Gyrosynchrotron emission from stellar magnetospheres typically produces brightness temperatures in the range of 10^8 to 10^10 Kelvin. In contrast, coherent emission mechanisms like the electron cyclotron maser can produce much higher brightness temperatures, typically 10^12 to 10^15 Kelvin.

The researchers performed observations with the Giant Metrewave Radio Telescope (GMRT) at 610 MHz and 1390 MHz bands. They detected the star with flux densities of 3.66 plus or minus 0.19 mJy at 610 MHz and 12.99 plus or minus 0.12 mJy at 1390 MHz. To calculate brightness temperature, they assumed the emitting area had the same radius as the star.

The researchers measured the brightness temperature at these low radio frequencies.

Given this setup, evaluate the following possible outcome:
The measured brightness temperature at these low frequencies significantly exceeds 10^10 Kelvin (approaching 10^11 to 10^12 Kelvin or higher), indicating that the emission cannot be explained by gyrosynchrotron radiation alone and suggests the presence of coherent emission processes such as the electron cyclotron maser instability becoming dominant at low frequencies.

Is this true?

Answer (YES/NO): YES